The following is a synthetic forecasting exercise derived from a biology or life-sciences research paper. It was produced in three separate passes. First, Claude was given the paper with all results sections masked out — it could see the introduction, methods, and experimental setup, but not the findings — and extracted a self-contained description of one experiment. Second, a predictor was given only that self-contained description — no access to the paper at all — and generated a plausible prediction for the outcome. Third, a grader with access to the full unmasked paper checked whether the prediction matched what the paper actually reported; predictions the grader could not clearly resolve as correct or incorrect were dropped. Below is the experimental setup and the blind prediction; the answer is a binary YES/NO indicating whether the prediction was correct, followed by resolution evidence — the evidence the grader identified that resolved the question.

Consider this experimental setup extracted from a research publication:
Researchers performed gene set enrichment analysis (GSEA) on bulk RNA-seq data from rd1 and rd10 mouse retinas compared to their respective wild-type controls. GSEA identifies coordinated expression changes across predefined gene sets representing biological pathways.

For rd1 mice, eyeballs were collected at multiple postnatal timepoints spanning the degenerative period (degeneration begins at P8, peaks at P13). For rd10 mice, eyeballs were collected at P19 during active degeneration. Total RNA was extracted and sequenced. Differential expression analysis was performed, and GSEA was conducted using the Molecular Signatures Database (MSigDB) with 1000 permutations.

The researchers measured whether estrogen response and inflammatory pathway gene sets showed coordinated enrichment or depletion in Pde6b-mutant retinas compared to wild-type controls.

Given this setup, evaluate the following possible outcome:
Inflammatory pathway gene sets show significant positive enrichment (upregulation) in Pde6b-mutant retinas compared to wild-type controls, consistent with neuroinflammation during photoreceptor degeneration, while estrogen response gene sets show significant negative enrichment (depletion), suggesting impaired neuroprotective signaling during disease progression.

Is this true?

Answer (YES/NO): NO